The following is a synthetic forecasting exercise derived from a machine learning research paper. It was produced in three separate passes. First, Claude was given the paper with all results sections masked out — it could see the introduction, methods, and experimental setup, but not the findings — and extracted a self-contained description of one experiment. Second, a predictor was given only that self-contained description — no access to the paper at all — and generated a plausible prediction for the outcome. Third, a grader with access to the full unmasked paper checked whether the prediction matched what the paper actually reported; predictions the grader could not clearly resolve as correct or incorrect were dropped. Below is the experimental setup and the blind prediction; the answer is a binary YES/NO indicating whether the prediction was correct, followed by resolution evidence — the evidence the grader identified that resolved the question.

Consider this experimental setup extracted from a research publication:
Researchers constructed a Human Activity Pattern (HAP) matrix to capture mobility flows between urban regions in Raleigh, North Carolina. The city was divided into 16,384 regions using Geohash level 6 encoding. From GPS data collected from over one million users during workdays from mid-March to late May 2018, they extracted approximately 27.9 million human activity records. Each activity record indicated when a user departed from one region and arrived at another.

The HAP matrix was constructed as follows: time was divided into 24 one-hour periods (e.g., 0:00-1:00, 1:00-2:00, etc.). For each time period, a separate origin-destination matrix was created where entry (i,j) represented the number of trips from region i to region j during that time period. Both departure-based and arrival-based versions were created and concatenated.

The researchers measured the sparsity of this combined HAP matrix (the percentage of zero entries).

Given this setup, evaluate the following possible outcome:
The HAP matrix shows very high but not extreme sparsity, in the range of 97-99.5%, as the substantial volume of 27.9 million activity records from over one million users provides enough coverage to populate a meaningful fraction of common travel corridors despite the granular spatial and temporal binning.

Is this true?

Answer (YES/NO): NO